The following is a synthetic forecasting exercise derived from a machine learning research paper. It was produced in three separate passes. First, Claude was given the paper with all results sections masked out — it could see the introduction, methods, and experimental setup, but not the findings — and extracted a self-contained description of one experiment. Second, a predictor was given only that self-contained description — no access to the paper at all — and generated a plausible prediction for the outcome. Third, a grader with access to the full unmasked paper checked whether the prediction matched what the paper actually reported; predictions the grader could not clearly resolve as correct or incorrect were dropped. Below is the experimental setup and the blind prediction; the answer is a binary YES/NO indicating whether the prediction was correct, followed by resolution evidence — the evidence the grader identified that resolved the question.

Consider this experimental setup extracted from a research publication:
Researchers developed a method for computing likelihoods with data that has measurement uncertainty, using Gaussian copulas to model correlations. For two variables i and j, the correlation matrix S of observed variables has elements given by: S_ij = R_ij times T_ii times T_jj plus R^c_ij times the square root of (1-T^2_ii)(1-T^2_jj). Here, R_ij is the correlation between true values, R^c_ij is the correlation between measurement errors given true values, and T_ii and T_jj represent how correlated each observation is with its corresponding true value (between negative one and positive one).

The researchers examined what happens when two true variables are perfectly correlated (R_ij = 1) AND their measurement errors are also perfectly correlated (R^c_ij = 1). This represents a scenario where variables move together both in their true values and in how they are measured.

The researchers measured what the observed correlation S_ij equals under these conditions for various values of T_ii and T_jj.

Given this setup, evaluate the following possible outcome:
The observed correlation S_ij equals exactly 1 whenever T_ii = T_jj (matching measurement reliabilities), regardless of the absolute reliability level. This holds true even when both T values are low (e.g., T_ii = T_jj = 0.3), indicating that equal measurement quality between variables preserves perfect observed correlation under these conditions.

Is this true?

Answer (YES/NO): NO